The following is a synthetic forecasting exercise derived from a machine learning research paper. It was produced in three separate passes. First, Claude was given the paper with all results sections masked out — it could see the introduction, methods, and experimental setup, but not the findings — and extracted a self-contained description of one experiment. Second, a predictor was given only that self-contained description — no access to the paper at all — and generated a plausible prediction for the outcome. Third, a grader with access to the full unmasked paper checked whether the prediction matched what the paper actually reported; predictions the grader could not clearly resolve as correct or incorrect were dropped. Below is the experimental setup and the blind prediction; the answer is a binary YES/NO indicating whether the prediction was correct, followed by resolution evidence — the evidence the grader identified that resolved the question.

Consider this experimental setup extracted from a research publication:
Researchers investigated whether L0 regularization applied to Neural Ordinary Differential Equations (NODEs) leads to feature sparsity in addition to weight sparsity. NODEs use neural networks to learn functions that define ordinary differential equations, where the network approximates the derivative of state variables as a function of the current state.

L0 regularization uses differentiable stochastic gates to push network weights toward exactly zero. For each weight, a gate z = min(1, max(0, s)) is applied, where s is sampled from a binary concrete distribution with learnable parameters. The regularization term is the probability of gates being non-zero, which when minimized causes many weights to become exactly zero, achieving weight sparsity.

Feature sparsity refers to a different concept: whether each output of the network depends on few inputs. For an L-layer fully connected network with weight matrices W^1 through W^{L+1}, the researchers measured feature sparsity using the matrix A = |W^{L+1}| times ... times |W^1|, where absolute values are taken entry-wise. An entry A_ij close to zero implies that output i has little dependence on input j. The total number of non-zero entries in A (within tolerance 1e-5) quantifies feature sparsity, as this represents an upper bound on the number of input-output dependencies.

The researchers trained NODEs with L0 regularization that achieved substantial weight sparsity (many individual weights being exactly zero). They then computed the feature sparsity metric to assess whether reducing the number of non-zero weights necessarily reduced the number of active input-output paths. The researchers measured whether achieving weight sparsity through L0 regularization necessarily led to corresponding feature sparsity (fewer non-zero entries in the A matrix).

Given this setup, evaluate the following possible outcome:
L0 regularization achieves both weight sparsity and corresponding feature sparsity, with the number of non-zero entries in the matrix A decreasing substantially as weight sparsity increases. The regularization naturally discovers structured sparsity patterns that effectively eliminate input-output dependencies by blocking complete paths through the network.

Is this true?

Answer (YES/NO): NO